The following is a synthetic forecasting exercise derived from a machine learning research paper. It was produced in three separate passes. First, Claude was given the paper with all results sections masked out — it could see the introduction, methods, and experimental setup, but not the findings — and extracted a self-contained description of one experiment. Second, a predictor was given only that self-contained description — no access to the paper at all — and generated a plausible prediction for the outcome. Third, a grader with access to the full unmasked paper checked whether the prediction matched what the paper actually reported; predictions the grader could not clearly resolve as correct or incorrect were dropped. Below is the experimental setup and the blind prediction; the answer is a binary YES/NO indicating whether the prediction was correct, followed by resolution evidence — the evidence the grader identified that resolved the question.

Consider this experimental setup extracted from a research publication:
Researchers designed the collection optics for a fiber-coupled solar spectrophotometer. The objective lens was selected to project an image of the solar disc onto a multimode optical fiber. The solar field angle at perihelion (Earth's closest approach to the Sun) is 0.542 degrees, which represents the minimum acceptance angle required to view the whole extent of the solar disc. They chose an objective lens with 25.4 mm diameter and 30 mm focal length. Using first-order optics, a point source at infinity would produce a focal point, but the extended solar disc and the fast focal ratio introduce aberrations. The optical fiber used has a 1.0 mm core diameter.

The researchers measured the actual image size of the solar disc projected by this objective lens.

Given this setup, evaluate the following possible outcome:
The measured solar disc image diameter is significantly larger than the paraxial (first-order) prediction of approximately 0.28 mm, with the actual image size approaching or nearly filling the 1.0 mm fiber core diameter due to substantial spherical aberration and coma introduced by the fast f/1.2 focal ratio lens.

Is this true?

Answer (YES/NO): NO